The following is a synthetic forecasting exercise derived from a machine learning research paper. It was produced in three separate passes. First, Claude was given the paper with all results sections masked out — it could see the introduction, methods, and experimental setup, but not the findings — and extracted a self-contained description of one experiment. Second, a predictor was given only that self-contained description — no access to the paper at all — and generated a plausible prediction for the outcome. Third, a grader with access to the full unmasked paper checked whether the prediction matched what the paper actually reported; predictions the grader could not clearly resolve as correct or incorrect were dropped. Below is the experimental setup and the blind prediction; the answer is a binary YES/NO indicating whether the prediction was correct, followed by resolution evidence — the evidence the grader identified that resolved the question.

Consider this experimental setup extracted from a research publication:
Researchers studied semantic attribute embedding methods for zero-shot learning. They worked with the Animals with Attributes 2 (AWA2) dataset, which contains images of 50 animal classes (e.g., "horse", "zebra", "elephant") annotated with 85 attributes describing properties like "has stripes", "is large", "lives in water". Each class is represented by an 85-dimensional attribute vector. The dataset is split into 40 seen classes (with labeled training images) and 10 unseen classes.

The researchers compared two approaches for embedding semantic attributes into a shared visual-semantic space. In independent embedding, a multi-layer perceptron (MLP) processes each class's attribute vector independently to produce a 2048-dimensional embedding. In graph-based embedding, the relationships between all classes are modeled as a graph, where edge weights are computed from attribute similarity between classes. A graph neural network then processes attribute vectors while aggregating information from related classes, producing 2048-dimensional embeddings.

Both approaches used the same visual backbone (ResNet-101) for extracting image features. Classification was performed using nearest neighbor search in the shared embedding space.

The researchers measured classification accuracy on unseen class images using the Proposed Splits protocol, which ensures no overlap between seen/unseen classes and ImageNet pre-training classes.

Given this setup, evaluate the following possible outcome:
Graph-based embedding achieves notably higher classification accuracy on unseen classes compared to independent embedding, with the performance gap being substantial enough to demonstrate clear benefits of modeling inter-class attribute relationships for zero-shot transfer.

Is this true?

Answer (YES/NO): YES